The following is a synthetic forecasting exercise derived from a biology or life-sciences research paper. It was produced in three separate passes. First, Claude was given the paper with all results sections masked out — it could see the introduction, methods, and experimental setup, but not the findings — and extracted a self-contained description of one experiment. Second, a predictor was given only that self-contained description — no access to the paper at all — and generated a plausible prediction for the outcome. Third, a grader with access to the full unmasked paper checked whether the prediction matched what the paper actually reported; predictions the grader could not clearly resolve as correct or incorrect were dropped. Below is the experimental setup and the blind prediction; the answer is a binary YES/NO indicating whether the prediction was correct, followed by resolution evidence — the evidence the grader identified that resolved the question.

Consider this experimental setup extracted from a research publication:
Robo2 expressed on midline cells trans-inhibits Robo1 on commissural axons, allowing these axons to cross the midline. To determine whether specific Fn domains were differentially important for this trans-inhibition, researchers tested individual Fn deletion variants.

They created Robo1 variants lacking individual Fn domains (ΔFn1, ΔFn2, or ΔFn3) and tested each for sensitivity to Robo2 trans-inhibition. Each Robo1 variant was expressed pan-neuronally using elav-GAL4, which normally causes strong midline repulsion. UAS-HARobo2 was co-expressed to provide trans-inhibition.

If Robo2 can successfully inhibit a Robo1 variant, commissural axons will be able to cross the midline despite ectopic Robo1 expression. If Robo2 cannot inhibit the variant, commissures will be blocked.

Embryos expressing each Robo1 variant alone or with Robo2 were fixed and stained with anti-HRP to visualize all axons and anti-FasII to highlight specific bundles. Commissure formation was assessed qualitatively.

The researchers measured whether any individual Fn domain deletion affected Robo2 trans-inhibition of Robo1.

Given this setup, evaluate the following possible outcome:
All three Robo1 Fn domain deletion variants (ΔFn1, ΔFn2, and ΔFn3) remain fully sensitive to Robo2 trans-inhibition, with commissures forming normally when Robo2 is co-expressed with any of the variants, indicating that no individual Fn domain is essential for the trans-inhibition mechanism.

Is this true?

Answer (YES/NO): NO